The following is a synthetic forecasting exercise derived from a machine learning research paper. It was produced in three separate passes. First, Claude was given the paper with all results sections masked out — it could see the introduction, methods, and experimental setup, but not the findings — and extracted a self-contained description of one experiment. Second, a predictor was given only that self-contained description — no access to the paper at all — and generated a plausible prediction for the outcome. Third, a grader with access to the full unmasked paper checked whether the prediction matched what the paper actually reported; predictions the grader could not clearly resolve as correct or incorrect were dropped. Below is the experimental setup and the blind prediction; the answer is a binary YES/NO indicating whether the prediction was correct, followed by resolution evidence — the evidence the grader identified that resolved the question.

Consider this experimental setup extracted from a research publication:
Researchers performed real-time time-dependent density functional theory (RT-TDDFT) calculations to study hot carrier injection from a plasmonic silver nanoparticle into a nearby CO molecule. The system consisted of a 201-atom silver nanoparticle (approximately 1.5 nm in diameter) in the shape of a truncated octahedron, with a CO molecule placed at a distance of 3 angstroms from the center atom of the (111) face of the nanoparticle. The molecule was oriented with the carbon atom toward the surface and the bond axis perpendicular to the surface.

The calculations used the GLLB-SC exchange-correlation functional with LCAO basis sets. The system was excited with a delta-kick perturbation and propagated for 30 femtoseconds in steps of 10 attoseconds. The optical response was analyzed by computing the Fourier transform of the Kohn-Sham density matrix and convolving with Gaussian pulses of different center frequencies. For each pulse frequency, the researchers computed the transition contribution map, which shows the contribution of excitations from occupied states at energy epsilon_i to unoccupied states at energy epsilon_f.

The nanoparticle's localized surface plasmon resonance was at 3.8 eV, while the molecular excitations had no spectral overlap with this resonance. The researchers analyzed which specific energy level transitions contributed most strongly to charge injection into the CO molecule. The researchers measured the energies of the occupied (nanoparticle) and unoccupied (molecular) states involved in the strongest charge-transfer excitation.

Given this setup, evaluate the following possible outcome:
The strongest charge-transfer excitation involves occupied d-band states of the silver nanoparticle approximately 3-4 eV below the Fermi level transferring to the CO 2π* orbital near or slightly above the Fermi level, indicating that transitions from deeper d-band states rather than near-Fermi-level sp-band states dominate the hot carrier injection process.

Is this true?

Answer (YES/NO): NO